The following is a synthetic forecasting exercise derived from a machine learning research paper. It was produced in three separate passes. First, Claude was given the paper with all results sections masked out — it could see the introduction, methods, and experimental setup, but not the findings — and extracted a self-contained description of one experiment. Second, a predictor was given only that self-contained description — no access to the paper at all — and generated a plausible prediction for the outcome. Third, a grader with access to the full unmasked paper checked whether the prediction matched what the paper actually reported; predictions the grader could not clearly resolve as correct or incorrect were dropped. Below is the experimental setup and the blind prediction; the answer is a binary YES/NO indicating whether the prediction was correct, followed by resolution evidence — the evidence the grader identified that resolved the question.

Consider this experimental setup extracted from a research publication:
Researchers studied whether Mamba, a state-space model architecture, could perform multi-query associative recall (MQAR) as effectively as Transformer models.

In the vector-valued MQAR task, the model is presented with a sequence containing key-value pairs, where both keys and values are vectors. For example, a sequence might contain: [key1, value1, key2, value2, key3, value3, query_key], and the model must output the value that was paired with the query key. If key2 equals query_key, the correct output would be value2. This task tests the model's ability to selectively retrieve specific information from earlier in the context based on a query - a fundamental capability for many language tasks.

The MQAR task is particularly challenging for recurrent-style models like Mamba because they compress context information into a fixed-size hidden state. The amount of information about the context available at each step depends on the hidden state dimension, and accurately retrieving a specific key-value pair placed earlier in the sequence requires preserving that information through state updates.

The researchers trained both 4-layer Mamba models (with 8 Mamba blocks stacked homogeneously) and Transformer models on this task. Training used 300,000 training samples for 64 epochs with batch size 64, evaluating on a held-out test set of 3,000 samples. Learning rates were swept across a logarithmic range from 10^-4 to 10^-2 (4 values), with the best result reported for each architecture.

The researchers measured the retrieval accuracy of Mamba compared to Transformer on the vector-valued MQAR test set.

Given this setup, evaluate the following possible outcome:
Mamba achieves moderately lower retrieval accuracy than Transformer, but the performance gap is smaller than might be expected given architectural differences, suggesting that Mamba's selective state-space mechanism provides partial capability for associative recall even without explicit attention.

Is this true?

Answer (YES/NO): NO